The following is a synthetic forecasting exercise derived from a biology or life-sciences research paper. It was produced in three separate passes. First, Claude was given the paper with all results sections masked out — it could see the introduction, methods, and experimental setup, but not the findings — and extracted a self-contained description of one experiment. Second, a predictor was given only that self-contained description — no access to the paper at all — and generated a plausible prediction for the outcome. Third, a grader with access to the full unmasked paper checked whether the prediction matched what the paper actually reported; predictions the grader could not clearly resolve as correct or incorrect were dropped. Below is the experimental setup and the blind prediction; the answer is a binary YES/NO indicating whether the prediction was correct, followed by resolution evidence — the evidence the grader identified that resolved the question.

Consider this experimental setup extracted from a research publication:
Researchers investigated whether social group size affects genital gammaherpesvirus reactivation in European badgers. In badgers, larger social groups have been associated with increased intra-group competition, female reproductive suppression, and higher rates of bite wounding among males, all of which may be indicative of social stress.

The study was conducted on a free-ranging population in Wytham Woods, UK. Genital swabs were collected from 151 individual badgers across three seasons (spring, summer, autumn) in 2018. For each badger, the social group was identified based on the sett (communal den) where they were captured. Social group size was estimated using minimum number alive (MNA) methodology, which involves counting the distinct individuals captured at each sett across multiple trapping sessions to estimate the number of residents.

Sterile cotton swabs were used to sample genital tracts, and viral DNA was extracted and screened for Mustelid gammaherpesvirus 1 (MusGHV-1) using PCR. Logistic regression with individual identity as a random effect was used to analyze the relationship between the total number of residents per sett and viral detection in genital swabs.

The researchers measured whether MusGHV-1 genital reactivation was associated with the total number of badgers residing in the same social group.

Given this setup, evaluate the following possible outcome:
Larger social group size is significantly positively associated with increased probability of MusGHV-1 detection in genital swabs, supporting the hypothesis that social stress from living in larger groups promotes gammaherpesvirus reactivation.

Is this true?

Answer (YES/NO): NO